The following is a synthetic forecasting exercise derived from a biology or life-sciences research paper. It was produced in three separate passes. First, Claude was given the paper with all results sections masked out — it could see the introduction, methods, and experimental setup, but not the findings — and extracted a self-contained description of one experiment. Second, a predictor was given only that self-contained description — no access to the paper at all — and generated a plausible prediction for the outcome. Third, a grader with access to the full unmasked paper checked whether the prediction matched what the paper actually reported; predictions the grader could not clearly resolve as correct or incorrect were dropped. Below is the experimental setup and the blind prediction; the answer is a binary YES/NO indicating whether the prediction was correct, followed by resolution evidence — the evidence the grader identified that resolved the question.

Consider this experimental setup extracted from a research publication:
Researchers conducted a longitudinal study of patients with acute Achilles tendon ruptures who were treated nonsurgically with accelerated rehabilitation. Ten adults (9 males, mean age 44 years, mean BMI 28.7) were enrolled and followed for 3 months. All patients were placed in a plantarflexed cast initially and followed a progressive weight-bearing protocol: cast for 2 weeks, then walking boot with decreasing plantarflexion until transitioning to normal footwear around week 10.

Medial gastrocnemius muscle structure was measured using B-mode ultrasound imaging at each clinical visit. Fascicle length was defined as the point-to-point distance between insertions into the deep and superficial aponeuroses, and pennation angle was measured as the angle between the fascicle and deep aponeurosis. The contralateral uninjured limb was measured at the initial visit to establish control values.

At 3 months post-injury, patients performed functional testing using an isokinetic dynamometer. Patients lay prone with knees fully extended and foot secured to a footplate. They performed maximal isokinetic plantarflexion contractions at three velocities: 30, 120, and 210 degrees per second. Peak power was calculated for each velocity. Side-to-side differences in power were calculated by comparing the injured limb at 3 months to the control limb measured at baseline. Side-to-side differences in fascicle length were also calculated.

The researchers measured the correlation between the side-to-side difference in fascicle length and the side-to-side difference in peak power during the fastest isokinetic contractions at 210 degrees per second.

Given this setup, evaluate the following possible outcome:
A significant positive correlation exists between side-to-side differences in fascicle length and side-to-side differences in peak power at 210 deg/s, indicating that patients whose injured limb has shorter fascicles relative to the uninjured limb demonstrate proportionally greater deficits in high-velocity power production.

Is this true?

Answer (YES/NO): YES